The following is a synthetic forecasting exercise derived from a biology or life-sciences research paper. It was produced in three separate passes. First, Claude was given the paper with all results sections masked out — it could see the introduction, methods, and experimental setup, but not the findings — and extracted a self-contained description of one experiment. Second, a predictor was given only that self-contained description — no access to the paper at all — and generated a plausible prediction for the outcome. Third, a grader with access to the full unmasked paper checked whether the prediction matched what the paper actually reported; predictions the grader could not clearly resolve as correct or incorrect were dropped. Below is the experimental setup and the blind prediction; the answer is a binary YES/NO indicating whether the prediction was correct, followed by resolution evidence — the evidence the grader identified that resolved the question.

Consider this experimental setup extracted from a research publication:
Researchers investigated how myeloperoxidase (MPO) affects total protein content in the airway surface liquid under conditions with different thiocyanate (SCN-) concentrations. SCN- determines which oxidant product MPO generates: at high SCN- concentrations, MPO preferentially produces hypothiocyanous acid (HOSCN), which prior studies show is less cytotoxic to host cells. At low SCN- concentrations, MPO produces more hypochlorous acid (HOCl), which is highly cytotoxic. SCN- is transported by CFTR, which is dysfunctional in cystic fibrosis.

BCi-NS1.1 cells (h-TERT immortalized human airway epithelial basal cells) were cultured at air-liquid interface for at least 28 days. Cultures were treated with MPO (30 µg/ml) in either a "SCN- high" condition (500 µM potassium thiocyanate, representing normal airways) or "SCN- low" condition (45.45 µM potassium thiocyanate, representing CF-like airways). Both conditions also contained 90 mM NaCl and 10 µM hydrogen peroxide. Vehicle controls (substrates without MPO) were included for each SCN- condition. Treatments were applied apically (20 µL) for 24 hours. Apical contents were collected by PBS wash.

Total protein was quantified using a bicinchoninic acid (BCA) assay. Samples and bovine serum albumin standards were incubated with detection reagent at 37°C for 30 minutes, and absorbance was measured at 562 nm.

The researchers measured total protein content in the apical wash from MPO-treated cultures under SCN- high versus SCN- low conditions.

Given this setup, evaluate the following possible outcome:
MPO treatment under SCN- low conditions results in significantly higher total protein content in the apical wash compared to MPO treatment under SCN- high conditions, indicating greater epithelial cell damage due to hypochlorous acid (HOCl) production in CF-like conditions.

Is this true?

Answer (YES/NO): NO